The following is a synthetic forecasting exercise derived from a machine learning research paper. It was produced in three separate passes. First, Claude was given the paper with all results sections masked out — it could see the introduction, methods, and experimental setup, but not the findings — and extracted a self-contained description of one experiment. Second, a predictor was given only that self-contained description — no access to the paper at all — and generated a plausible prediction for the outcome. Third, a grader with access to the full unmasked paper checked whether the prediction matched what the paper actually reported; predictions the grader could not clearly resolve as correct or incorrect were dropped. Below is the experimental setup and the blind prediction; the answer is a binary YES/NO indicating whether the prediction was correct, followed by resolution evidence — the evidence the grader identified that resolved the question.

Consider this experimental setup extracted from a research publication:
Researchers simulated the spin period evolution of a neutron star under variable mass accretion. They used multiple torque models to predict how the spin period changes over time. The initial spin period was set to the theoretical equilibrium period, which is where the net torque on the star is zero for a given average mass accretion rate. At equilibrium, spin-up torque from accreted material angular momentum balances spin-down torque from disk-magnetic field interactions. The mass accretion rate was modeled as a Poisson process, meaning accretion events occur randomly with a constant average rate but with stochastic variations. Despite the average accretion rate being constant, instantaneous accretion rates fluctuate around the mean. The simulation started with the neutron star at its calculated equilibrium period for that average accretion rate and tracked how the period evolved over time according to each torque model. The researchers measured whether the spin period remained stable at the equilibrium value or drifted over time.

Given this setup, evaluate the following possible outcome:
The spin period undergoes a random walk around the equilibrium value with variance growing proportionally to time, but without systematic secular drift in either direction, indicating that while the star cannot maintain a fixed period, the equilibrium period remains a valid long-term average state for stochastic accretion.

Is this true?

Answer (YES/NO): NO